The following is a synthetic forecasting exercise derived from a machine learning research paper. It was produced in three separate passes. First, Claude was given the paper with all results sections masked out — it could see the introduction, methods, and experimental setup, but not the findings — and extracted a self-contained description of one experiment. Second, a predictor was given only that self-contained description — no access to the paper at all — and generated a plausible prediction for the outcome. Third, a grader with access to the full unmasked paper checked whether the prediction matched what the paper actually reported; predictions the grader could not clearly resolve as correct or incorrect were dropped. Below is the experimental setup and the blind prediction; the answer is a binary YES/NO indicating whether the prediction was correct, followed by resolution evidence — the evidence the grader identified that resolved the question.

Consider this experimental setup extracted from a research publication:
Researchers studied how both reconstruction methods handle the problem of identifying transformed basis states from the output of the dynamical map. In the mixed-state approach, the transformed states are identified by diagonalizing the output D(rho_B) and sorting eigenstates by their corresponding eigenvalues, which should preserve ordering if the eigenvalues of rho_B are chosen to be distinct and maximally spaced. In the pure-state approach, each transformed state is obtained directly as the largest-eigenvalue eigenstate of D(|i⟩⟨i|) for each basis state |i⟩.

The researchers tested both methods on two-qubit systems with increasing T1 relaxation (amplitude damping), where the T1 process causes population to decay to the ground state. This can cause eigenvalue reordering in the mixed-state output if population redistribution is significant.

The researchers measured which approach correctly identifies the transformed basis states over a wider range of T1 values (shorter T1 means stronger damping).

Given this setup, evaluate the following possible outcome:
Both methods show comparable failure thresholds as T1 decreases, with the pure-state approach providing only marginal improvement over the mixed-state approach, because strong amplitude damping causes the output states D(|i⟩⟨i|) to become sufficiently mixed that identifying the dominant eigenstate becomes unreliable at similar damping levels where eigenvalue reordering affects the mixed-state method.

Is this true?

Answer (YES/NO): NO